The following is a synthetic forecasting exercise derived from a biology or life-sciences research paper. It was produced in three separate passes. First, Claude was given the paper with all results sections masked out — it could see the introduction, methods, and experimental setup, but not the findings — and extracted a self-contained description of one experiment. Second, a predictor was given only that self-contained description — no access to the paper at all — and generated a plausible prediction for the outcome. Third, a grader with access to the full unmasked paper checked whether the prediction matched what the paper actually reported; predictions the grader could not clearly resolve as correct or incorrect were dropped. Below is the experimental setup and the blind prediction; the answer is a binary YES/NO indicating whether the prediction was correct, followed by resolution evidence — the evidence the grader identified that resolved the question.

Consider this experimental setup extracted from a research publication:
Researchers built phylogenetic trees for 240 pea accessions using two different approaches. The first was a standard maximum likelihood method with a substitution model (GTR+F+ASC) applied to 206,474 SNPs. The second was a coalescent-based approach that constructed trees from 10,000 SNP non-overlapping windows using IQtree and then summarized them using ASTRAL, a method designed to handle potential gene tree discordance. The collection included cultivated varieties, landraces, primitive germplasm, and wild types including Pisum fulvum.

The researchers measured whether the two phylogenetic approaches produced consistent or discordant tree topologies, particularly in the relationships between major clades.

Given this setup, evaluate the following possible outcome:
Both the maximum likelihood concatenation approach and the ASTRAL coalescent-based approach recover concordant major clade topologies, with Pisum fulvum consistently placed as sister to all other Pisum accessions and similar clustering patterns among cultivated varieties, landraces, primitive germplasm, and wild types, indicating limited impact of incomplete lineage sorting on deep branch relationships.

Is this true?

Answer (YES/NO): NO